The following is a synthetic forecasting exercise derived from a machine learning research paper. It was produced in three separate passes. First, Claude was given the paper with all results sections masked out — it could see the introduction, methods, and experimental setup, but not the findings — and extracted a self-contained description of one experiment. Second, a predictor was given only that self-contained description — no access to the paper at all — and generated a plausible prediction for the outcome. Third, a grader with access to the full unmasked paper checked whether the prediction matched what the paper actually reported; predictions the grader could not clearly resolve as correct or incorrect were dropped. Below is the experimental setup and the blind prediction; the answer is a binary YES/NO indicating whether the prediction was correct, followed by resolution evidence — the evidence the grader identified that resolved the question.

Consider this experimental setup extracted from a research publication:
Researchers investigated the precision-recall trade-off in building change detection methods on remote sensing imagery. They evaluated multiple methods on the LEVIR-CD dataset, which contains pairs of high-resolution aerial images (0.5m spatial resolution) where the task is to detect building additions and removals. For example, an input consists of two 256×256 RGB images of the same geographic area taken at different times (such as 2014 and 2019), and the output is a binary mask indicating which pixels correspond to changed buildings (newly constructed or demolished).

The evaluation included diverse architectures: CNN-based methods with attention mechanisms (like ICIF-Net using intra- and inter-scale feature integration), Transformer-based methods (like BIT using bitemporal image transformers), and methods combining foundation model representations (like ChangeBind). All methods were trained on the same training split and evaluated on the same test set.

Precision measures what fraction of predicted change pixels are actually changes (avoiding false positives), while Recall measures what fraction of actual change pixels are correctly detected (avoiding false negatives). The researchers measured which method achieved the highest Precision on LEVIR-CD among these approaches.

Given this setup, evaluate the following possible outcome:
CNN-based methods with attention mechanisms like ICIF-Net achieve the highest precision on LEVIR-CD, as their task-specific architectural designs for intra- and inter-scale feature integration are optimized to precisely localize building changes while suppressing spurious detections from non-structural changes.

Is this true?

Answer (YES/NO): NO